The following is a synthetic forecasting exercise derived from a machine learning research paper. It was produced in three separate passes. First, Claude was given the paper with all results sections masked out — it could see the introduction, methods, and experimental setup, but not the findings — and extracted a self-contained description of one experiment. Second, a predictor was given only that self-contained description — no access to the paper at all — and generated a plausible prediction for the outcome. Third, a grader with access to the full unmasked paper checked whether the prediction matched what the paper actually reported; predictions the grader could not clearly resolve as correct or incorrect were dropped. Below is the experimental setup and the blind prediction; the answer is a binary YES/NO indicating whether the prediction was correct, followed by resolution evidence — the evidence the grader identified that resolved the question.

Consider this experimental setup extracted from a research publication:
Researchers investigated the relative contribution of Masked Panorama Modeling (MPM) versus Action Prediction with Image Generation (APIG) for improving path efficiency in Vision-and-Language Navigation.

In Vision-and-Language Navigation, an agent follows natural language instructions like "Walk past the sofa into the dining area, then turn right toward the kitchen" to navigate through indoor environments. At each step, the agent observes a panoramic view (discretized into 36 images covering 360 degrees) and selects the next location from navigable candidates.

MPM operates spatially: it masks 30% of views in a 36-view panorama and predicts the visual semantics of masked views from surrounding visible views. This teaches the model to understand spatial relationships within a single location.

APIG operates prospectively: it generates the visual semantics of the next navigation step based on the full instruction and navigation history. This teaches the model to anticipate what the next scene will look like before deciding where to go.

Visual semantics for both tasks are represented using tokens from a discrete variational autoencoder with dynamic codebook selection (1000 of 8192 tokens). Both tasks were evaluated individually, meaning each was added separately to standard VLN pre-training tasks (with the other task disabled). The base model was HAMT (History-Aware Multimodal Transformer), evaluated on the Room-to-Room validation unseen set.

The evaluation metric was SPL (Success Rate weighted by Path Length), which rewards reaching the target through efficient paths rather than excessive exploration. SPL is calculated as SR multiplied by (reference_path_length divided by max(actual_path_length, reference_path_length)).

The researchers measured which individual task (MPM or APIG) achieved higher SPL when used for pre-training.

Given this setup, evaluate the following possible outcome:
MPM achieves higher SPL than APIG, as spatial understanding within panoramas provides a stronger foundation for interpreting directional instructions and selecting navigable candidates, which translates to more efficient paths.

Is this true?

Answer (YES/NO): NO